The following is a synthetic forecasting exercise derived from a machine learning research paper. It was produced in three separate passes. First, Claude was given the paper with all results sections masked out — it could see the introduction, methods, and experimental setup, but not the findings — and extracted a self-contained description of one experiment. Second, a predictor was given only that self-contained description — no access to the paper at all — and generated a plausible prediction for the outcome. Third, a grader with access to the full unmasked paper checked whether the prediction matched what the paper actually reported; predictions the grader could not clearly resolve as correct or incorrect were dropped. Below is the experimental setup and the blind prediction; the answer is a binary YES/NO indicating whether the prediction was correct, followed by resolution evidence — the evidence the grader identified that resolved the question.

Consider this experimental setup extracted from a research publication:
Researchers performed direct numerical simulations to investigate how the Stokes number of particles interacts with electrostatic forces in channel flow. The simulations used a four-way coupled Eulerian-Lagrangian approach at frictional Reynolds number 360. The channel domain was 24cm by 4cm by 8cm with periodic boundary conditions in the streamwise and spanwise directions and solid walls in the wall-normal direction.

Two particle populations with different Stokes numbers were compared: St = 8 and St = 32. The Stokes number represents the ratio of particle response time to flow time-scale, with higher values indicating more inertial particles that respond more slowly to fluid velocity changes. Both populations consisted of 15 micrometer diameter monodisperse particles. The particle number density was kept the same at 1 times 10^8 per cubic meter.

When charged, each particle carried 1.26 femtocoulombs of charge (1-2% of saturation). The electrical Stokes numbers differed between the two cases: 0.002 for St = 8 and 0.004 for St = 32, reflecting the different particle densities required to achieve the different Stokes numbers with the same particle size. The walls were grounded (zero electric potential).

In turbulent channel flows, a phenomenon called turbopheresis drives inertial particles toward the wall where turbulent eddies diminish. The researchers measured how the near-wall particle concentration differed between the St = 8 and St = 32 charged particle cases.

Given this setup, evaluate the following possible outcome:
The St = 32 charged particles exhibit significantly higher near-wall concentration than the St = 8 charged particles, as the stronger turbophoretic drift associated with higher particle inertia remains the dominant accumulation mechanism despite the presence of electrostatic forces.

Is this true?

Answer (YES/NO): NO